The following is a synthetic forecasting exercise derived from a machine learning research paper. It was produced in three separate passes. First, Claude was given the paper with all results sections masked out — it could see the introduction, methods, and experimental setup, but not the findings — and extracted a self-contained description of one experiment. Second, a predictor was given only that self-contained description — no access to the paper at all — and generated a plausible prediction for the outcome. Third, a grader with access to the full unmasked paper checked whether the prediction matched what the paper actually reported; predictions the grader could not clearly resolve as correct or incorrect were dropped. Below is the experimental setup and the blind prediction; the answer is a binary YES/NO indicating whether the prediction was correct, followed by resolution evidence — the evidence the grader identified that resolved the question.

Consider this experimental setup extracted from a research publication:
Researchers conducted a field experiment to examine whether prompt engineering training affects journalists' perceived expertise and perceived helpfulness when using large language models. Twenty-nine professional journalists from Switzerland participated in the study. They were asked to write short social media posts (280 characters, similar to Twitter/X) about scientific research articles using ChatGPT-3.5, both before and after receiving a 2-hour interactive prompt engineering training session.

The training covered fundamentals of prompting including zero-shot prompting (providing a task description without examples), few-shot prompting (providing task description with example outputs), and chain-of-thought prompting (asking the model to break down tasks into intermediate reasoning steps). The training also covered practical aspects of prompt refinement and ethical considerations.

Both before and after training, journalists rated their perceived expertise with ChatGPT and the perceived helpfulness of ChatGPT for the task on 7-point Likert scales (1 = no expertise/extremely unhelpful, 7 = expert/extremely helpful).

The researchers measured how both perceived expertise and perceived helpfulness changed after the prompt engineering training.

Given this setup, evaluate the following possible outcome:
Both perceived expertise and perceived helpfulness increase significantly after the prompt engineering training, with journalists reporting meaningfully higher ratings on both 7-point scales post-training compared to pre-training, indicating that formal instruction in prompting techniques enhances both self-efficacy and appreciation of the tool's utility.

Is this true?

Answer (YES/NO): NO